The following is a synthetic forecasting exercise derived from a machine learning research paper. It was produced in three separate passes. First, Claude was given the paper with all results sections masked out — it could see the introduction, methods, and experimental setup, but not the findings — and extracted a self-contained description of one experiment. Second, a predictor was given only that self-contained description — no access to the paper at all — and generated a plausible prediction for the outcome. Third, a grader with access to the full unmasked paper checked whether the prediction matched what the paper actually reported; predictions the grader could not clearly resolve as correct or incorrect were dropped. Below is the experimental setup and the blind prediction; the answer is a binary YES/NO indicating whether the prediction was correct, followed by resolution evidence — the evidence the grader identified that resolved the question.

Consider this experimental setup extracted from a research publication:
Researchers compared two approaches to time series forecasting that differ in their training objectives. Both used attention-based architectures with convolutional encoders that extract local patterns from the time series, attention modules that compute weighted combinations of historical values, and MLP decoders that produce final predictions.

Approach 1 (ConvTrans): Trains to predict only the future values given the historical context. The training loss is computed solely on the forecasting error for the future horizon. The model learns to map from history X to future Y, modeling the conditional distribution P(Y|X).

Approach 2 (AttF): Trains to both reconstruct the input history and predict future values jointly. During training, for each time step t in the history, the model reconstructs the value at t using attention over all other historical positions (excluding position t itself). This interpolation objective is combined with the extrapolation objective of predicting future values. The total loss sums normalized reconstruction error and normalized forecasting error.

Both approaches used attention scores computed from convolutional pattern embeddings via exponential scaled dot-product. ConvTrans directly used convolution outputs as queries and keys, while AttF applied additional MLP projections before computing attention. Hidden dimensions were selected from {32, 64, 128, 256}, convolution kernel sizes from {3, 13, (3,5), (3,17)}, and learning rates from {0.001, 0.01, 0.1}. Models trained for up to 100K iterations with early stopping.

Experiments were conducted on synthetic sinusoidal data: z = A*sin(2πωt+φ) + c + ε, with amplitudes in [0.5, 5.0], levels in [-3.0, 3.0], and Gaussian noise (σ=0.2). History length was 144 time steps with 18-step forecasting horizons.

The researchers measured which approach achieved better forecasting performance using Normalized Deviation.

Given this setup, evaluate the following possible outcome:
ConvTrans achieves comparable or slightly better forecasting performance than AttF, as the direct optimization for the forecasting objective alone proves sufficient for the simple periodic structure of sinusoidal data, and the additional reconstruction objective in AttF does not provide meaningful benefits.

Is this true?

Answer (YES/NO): YES